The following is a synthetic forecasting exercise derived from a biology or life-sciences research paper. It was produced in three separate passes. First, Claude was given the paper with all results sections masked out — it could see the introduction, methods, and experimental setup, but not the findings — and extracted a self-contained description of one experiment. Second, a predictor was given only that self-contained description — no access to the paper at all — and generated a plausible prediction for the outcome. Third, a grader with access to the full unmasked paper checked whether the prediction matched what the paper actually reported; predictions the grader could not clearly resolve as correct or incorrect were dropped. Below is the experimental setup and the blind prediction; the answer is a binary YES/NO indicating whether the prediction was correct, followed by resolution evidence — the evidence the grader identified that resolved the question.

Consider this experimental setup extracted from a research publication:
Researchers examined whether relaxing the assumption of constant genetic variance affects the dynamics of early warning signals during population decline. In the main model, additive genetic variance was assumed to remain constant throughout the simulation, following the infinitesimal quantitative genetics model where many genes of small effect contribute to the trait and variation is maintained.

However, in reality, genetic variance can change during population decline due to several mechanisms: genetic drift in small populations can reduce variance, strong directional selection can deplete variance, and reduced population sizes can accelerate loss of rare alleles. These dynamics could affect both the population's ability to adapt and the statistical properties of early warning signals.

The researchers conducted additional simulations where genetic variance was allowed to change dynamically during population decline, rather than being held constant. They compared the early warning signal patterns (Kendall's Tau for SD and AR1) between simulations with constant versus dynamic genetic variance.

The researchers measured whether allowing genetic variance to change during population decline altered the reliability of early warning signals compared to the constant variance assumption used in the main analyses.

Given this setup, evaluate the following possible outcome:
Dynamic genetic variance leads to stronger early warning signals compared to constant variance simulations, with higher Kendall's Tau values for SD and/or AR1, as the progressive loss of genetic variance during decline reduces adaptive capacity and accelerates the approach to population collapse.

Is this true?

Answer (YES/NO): NO